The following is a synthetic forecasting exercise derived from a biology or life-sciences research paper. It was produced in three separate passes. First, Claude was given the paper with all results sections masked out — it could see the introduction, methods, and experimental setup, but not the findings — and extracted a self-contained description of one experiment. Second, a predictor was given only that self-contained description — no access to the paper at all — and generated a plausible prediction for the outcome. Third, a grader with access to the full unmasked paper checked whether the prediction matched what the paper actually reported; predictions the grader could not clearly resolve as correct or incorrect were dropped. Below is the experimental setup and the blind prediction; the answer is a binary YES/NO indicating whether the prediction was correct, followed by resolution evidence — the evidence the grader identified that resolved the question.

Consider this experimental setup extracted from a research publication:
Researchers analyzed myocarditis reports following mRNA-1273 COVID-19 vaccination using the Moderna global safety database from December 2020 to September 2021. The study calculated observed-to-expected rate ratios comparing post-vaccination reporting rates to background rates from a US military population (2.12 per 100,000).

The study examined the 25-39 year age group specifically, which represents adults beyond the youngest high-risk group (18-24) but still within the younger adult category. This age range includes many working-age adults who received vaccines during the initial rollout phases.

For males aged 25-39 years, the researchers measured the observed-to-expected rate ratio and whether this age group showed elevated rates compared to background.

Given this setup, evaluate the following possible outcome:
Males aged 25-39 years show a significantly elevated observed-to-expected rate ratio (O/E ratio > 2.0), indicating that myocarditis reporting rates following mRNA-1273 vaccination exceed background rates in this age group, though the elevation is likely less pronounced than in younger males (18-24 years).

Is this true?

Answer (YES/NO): NO